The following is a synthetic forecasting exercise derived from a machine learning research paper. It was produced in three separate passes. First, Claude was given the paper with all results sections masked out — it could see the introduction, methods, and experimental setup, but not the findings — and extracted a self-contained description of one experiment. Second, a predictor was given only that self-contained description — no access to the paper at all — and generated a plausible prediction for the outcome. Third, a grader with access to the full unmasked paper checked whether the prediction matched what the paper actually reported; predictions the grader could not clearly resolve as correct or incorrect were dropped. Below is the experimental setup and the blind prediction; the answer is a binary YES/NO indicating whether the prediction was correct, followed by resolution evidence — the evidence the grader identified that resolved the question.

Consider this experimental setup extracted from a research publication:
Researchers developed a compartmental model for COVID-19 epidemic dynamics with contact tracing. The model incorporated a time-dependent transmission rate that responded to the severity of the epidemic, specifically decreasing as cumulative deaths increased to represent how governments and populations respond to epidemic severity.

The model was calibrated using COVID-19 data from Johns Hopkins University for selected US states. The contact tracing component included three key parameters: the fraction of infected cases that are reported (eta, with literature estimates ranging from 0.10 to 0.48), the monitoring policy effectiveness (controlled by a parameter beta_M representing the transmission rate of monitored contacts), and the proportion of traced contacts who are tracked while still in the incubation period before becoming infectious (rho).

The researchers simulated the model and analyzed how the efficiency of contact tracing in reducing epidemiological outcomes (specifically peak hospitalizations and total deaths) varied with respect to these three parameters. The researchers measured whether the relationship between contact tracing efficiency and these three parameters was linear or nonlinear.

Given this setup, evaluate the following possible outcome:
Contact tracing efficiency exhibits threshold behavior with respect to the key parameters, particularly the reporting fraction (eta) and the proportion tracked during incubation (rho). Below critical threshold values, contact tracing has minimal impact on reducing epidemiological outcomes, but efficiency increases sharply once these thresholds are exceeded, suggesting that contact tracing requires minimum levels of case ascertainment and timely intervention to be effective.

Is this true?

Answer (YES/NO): NO